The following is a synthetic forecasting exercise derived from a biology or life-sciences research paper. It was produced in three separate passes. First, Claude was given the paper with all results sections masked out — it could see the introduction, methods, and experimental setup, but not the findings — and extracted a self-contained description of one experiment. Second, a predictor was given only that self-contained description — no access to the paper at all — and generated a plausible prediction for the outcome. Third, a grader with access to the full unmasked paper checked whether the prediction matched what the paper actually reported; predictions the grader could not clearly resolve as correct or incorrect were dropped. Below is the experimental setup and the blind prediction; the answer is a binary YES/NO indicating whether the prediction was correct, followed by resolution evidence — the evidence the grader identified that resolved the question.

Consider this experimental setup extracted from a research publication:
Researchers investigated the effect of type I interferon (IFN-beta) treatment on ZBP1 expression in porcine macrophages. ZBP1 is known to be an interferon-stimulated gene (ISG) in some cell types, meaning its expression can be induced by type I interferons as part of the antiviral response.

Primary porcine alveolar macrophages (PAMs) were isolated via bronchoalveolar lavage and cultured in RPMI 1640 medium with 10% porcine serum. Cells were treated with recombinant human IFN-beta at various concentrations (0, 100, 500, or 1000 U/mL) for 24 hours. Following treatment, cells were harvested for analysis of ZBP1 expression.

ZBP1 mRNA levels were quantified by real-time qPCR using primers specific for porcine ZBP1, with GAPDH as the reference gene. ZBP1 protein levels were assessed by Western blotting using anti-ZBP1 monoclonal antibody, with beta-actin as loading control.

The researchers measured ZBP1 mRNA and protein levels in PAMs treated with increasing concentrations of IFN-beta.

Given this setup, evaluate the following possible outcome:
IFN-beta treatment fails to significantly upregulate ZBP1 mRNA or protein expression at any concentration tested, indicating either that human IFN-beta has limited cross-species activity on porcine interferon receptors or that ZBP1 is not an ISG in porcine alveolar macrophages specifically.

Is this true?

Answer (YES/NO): NO